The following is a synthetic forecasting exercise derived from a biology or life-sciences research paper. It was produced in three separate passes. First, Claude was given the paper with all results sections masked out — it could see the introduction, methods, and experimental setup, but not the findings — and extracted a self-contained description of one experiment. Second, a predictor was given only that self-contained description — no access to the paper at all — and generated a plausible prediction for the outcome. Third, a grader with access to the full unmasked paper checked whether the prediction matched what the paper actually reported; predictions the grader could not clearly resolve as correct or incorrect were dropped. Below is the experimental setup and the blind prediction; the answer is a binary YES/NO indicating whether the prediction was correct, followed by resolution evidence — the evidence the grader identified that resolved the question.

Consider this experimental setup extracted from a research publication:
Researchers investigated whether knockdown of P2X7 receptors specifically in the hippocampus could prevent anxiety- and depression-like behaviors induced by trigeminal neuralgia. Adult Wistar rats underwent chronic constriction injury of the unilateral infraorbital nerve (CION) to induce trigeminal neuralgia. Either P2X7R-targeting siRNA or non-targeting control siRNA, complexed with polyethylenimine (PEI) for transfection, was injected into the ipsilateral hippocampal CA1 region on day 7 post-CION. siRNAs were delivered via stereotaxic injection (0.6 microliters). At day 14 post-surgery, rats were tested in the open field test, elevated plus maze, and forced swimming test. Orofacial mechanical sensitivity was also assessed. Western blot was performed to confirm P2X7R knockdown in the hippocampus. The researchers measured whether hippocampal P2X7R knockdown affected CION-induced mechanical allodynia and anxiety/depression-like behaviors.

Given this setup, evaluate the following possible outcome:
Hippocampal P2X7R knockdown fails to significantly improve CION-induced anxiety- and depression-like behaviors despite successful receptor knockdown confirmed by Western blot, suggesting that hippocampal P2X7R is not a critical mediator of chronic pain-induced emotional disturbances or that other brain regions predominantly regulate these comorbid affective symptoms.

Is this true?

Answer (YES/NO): NO